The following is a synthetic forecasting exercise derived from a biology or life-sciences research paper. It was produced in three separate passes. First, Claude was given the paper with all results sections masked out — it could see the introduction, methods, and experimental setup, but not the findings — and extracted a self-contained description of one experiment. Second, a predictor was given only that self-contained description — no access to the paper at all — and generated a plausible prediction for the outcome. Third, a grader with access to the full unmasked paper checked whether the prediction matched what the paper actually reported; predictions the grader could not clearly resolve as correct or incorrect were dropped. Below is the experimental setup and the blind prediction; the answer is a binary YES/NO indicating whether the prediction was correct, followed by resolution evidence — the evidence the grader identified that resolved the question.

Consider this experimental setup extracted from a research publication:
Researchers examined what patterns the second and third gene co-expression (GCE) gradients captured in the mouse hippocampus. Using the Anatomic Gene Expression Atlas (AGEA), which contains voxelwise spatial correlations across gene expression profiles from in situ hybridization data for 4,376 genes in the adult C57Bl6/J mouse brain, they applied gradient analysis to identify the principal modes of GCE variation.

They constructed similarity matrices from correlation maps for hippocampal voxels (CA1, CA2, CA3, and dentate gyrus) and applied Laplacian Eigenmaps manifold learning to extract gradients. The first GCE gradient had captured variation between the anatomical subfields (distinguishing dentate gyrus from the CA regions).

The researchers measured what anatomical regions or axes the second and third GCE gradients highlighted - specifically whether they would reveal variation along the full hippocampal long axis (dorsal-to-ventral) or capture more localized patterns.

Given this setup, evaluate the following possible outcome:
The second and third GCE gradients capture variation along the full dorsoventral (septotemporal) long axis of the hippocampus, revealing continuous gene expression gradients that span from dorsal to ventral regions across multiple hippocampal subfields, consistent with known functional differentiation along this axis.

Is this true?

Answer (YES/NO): NO